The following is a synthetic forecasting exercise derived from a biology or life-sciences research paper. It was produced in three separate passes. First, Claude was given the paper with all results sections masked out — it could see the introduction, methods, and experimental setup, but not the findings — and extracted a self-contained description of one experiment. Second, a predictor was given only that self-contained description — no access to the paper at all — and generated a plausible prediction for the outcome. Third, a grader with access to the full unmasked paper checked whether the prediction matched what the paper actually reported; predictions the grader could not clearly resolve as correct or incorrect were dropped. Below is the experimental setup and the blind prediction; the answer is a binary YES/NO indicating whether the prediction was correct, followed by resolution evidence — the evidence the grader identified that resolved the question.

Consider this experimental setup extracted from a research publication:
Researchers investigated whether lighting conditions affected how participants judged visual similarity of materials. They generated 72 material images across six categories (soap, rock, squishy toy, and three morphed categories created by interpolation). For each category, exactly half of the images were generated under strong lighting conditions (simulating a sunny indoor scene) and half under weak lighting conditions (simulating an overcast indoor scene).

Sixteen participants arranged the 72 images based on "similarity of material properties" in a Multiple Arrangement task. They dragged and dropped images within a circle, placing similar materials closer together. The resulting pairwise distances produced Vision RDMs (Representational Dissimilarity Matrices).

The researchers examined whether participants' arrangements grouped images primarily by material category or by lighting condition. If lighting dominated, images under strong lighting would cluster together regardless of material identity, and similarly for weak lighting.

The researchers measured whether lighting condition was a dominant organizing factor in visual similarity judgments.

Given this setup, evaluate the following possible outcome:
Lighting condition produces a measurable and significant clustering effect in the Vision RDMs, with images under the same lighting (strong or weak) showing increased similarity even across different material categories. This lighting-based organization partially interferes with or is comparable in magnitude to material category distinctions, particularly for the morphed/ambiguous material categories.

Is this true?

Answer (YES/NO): NO